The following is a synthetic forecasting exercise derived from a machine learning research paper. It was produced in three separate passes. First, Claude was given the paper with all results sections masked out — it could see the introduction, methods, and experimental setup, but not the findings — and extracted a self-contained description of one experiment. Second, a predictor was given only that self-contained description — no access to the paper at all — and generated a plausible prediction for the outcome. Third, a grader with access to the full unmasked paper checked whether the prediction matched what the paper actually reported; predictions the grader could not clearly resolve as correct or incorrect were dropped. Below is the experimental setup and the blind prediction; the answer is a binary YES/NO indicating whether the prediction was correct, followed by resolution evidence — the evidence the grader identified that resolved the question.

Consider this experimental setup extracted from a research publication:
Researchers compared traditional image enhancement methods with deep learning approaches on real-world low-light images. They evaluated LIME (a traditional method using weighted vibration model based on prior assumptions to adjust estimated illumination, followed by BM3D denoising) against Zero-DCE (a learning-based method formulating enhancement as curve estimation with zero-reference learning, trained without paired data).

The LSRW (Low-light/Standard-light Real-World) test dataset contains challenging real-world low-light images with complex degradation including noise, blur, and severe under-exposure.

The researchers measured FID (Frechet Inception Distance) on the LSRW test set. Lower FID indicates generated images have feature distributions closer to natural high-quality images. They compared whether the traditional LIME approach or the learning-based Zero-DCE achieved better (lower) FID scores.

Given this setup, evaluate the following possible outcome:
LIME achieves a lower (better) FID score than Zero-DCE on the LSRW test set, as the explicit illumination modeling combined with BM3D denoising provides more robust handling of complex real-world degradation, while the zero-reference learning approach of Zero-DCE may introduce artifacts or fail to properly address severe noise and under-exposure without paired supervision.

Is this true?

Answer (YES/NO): NO